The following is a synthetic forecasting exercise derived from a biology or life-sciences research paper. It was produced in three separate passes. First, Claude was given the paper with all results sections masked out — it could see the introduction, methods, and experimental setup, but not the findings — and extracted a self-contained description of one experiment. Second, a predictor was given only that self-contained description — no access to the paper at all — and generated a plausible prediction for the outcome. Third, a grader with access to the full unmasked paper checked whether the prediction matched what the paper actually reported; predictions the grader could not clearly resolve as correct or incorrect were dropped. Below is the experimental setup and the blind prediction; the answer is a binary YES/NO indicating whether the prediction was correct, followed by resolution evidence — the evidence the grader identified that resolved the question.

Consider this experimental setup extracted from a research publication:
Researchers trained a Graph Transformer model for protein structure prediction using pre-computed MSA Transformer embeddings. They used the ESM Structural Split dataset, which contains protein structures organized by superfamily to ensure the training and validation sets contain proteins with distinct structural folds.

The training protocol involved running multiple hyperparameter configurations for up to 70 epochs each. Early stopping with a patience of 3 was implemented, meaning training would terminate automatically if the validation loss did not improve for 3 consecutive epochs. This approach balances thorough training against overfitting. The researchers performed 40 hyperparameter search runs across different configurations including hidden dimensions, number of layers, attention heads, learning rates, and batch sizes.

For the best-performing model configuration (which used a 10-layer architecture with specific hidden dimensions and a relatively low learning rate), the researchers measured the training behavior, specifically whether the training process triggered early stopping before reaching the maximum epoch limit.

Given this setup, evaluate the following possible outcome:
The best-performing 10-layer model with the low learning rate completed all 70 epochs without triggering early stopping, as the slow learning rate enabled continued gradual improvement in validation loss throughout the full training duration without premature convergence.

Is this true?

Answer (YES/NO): YES